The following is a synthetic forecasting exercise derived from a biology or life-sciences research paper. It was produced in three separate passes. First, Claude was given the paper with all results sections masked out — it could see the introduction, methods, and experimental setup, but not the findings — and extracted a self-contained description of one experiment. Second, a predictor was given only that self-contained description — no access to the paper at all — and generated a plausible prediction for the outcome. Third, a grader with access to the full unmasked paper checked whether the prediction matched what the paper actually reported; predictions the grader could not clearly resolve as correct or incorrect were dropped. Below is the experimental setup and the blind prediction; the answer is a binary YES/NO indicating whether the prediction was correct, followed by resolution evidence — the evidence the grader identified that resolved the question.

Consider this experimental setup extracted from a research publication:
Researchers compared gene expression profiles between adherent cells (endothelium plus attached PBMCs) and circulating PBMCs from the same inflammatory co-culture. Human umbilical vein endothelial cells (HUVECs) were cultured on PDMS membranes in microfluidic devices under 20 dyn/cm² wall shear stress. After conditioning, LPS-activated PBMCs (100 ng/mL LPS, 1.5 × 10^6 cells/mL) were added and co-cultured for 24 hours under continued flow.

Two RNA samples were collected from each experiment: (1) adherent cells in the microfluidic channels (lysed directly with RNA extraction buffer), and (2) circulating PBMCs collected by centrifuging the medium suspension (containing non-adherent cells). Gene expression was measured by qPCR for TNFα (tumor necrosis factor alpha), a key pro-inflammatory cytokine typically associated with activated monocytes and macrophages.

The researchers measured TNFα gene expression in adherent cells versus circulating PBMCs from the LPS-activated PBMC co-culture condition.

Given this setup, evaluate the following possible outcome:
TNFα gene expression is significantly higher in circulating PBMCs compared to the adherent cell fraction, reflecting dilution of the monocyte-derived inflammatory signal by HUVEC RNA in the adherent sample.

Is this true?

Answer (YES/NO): YES